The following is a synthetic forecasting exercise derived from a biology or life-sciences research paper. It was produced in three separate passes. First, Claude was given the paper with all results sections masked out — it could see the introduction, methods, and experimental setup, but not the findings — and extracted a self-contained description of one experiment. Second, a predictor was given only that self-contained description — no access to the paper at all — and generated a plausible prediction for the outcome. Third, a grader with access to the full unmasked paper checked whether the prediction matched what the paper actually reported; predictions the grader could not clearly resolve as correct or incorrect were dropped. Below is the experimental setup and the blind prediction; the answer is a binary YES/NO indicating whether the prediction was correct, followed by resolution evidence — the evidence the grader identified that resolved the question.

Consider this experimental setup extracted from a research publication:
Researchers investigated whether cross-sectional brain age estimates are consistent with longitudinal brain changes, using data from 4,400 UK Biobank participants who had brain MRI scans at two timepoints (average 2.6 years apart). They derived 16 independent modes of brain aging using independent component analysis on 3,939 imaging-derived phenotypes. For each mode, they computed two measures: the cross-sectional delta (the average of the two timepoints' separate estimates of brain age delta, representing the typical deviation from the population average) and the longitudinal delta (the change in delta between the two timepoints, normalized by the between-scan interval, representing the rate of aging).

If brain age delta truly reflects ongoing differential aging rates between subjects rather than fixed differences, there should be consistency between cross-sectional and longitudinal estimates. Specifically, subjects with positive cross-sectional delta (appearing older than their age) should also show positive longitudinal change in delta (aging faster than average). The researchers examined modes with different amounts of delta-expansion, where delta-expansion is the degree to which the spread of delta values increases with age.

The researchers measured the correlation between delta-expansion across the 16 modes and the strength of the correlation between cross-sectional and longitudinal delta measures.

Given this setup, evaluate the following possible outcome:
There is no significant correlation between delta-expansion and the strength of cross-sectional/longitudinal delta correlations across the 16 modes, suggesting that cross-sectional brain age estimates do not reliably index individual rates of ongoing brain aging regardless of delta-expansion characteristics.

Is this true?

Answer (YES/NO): NO